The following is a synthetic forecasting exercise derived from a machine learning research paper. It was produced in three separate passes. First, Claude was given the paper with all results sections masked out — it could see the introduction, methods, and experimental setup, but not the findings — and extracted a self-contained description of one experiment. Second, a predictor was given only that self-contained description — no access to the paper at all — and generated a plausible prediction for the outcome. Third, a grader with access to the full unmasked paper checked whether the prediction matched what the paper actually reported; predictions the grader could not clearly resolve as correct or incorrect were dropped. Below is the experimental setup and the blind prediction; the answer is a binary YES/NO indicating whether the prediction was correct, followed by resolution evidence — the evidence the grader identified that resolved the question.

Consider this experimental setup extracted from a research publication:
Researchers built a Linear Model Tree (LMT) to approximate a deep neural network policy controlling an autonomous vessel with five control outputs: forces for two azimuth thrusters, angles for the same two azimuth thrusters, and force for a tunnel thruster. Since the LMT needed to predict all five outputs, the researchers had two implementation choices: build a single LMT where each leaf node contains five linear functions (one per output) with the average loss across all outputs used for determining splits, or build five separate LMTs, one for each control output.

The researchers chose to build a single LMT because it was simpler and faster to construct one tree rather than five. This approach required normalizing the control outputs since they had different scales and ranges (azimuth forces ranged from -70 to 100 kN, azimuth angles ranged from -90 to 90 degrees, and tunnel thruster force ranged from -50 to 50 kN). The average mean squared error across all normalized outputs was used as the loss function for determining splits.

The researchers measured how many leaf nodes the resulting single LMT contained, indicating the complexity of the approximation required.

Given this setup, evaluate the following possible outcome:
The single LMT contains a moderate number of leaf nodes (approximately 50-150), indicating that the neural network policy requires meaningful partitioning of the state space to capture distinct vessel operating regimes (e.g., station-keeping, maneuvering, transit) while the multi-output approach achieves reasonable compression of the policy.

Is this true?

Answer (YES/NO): NO